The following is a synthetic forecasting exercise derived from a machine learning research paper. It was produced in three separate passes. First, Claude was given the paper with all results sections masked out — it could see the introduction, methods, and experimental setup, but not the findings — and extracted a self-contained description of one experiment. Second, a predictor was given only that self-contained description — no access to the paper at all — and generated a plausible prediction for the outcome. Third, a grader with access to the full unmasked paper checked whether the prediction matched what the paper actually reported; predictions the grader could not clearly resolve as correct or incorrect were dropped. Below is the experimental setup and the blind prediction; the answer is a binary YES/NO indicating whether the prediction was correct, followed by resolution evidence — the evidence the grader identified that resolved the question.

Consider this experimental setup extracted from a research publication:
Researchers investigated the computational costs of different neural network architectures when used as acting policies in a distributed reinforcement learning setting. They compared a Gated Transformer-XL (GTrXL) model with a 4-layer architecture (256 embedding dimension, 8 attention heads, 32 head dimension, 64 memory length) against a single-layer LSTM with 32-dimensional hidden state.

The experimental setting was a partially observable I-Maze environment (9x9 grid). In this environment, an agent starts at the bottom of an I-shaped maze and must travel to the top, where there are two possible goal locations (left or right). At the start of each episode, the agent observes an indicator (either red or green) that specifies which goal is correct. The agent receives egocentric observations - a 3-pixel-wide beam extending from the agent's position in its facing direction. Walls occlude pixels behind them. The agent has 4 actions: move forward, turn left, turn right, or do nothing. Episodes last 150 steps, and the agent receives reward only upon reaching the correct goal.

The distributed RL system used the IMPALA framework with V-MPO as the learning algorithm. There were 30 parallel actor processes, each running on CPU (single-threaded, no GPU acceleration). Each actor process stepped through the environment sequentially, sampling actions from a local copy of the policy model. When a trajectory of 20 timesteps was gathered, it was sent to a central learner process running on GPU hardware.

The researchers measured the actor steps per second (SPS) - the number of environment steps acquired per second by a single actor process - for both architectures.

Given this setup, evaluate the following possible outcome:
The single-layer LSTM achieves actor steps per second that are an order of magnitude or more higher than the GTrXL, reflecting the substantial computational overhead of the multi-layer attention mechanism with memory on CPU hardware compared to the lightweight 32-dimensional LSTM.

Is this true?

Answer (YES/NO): YES